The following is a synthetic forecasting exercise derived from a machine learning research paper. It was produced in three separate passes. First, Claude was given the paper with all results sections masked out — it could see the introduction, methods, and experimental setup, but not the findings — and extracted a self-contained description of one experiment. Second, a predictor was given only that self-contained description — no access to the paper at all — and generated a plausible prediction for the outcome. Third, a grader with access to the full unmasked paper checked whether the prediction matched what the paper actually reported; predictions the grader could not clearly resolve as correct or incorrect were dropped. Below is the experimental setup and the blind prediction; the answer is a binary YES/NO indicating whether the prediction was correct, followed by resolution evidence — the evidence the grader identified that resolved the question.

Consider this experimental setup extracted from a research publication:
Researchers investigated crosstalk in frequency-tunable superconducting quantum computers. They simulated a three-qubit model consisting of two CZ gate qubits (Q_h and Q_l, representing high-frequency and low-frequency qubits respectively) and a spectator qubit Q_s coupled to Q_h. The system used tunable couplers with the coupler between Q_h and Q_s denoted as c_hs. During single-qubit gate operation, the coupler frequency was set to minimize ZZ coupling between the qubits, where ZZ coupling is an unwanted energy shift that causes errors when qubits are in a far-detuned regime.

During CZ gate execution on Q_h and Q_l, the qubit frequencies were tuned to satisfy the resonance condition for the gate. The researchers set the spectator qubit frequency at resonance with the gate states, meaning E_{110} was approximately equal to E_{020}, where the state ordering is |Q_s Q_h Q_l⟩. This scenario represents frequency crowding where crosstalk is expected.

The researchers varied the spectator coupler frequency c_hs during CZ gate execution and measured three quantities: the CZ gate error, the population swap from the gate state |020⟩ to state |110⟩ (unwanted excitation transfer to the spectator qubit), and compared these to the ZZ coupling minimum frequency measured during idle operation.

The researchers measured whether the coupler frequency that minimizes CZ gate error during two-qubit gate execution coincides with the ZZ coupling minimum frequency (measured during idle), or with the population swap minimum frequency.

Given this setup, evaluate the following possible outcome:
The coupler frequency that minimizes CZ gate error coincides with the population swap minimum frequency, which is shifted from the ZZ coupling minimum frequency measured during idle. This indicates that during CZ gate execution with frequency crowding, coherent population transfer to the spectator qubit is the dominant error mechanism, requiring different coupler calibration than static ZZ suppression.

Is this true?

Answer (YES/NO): YES